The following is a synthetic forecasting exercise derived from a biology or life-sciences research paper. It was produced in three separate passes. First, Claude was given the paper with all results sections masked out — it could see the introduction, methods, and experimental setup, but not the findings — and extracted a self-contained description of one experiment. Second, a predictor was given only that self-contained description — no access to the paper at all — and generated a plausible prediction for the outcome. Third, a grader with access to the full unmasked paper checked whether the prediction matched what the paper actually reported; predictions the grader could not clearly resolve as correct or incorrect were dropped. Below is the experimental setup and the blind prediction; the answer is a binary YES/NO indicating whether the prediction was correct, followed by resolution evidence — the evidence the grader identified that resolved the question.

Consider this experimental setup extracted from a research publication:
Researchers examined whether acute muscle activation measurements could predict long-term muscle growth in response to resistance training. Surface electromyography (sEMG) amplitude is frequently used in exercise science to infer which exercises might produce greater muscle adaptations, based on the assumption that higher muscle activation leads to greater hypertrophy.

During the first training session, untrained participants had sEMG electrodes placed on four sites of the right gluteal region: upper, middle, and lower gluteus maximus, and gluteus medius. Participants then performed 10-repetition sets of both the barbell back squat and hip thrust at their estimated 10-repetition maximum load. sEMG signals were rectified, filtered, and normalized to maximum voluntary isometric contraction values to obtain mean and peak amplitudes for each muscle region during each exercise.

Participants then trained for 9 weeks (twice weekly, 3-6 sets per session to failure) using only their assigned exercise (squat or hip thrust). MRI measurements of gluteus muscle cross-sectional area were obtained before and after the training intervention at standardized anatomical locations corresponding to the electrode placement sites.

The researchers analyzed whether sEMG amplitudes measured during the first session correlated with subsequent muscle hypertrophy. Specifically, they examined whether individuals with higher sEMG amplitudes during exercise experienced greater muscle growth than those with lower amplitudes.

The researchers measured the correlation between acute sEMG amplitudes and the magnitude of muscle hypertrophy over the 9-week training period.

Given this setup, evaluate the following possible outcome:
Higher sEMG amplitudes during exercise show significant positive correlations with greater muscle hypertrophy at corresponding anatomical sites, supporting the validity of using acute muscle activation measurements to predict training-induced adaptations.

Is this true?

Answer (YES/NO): NO